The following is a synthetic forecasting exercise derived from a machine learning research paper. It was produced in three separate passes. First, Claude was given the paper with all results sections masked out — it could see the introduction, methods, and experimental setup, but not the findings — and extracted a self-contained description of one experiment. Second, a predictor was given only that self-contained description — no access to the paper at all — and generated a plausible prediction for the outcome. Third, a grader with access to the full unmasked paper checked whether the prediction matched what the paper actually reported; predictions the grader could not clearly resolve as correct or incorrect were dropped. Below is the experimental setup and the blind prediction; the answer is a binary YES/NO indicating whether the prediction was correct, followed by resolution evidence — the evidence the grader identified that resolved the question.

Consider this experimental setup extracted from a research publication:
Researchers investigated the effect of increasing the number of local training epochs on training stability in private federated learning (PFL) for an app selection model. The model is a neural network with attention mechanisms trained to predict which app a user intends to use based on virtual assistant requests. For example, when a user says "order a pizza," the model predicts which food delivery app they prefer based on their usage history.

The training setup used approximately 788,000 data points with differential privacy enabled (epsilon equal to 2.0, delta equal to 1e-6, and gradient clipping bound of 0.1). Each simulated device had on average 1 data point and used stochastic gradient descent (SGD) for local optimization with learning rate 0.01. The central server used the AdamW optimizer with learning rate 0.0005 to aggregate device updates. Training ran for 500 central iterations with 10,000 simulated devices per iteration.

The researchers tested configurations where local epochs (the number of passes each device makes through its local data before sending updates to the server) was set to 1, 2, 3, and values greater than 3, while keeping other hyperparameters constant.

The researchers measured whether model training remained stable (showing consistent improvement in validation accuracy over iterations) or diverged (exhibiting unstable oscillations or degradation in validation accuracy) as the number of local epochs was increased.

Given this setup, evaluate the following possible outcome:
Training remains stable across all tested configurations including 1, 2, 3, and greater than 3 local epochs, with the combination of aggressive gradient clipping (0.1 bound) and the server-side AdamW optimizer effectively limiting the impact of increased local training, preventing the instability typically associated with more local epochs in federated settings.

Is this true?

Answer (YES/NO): NO